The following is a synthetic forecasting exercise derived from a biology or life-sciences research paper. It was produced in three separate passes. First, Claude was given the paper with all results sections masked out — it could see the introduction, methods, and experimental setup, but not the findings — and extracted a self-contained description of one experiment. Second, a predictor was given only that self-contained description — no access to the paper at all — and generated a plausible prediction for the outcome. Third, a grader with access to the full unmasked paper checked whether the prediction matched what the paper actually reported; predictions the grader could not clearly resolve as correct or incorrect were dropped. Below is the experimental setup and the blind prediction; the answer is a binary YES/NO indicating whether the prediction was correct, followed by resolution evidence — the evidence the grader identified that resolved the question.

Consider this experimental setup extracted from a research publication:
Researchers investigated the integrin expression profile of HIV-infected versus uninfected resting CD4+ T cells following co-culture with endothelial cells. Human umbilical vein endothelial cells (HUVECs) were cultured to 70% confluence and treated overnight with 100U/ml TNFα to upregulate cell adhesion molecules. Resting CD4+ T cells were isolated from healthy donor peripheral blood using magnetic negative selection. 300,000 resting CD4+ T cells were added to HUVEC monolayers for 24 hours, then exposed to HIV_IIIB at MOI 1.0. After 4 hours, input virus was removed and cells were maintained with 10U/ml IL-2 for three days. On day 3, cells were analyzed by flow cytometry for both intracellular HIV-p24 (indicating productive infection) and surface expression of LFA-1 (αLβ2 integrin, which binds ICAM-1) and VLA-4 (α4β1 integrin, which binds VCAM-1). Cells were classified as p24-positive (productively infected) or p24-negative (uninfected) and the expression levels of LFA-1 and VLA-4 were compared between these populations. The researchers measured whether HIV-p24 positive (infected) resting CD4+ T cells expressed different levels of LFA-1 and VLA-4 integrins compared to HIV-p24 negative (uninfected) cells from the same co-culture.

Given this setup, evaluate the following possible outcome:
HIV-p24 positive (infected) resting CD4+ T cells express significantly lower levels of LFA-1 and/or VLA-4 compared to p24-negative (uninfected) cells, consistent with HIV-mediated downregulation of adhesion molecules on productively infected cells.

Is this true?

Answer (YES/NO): NO